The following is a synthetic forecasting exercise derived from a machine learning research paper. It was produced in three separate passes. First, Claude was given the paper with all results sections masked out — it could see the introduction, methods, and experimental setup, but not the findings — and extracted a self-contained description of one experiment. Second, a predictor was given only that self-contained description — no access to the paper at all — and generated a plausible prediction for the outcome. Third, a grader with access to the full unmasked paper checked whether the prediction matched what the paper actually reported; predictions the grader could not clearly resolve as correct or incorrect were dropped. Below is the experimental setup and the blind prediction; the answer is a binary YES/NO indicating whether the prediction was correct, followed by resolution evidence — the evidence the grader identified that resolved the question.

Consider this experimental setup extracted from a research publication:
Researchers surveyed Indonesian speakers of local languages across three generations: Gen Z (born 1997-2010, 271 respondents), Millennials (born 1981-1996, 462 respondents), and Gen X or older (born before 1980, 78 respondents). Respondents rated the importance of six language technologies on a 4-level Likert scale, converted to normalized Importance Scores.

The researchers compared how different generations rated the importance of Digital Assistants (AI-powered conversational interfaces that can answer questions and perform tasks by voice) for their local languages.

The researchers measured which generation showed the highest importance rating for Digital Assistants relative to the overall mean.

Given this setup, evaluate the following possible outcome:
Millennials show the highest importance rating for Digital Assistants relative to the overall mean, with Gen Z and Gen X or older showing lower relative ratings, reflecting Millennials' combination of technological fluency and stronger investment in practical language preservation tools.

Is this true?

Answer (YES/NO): NO